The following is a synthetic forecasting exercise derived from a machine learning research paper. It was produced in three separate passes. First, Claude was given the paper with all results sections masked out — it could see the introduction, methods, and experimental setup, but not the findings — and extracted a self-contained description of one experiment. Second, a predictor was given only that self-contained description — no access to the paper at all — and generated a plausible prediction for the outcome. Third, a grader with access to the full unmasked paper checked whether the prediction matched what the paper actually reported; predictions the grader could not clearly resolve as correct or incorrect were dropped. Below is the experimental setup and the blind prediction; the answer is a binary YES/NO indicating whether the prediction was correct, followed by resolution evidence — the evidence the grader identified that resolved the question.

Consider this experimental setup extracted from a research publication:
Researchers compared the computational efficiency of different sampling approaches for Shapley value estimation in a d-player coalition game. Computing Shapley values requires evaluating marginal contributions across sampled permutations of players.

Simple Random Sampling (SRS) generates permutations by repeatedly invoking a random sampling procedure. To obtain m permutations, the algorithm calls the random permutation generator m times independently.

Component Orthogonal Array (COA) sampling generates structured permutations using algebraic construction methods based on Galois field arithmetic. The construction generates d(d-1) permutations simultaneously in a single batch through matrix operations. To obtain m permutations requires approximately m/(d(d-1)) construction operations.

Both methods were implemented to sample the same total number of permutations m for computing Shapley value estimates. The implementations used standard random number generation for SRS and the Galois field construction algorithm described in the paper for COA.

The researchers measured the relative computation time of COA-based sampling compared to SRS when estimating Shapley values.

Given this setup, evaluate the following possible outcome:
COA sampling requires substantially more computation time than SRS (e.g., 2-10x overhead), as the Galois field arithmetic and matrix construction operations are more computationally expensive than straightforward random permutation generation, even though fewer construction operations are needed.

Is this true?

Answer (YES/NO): NO